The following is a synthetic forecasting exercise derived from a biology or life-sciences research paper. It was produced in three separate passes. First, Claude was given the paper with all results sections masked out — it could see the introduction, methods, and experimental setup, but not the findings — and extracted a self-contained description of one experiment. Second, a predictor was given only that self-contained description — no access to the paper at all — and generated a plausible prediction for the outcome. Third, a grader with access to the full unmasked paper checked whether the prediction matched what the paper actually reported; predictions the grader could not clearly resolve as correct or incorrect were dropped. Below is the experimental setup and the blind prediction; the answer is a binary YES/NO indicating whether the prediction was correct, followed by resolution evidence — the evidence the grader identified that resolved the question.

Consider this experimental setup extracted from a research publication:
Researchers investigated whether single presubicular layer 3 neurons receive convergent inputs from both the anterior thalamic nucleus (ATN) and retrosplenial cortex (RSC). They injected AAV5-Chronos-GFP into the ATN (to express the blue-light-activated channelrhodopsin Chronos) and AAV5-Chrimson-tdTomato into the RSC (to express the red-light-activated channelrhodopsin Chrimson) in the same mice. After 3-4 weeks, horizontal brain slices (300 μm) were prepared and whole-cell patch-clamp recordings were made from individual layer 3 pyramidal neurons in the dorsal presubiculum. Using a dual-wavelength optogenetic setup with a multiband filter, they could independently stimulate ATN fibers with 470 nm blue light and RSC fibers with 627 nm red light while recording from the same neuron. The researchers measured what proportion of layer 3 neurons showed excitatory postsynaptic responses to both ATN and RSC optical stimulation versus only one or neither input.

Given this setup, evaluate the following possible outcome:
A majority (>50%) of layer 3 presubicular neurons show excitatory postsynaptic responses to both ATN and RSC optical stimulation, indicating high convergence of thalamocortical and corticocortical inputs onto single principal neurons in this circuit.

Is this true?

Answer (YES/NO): YES